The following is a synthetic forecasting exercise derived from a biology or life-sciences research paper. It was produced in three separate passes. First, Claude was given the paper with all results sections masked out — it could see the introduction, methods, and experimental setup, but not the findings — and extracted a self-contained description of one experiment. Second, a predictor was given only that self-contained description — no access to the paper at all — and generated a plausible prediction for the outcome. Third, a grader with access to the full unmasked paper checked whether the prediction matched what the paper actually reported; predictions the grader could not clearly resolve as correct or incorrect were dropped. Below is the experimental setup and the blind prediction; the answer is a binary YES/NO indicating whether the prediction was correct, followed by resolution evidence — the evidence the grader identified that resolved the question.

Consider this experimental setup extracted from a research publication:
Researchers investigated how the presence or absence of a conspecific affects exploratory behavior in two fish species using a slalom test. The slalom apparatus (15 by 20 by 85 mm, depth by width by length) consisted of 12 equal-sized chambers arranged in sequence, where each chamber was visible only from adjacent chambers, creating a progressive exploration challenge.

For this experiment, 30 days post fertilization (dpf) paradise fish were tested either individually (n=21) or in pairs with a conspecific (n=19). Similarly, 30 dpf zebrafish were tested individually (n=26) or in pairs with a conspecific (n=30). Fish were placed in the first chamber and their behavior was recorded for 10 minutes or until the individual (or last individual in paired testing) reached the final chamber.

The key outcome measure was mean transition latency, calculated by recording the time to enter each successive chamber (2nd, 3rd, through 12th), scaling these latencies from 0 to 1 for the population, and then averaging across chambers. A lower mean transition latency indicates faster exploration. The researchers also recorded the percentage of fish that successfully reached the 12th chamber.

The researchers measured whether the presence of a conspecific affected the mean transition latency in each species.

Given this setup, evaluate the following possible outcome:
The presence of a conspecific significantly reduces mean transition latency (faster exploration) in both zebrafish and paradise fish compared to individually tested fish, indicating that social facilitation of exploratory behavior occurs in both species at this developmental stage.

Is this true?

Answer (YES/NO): NO